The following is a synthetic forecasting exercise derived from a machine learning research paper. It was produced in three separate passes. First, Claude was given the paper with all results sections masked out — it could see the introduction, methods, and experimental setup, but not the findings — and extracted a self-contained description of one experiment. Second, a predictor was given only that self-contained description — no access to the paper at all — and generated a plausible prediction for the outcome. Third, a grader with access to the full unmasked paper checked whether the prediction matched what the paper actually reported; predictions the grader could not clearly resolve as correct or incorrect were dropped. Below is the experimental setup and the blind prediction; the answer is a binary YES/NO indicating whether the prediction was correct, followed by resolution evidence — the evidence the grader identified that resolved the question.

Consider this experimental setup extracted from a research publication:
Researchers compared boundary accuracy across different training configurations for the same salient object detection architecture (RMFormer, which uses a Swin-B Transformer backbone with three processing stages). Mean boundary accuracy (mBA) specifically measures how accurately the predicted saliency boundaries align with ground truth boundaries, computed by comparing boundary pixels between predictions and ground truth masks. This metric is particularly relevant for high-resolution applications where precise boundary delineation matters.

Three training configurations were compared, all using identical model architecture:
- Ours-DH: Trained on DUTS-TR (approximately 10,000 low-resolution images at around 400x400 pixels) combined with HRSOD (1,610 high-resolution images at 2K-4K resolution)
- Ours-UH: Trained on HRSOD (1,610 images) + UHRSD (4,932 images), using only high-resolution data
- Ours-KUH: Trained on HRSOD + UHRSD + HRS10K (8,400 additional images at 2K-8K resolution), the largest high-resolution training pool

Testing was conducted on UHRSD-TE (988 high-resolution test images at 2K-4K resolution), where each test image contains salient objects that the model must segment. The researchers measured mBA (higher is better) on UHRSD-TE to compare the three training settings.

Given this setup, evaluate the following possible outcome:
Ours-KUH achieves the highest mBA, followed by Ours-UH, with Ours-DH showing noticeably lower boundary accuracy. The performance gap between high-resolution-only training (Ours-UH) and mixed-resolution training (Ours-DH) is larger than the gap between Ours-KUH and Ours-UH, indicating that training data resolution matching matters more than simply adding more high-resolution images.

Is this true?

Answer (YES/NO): YES